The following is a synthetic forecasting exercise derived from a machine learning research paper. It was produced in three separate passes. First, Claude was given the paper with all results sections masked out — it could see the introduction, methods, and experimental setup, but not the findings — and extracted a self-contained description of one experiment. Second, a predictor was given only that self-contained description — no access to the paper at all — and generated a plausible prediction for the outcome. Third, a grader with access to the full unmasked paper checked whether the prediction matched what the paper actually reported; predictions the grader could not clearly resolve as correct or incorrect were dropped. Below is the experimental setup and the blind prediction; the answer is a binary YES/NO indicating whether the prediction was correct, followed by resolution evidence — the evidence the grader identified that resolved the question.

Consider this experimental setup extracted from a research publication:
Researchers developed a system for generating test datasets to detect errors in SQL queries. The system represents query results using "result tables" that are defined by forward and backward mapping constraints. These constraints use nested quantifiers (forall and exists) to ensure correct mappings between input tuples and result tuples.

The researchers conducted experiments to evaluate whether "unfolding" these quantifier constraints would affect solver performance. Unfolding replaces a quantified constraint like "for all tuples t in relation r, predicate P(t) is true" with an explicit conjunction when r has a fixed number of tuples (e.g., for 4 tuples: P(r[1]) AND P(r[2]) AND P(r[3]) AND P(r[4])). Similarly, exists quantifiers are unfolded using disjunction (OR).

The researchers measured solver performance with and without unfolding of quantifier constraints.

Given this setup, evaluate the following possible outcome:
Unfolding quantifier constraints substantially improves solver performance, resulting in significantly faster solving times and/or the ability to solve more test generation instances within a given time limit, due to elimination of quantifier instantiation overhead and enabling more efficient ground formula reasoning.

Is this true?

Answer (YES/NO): YES